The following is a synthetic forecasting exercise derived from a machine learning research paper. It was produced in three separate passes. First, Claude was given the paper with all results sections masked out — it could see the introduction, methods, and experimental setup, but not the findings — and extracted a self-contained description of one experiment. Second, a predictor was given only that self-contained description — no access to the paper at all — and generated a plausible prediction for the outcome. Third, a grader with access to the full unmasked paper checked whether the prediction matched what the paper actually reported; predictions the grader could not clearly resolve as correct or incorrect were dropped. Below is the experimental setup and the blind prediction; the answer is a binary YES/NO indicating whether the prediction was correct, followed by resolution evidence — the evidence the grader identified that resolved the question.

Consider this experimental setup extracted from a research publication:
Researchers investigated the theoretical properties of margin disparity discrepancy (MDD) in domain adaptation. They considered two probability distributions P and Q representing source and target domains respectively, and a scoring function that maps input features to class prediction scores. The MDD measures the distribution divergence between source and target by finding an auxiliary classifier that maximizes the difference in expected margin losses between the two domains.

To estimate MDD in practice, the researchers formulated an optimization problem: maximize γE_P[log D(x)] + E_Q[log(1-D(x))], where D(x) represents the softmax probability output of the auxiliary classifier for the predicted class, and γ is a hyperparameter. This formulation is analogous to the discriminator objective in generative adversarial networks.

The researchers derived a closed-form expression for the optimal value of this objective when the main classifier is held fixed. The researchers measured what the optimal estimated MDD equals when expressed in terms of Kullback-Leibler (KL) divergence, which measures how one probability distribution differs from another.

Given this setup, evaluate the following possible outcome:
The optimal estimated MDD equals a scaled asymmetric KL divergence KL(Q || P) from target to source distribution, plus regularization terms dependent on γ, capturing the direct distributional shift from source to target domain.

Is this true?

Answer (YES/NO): NO